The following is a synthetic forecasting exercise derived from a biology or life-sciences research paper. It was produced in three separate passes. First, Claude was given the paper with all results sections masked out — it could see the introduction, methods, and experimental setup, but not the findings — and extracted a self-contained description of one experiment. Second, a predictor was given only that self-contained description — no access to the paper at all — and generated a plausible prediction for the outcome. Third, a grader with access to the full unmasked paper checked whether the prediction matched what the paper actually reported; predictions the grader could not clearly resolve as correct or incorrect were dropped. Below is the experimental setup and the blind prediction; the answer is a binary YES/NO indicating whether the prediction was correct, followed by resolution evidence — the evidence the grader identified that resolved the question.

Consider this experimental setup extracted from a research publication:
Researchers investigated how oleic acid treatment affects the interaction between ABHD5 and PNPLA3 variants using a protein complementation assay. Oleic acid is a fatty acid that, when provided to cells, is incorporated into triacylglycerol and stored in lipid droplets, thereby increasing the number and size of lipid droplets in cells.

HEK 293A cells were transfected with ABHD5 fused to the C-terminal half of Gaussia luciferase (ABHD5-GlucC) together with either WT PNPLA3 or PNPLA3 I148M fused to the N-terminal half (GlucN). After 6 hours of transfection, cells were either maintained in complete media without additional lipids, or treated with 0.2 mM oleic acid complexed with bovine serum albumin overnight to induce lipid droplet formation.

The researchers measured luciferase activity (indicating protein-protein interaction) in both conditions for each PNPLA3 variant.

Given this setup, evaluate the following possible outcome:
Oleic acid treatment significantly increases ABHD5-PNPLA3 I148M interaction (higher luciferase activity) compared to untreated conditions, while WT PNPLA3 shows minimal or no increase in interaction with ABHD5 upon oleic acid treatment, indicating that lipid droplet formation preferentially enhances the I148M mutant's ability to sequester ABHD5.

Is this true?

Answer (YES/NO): NO